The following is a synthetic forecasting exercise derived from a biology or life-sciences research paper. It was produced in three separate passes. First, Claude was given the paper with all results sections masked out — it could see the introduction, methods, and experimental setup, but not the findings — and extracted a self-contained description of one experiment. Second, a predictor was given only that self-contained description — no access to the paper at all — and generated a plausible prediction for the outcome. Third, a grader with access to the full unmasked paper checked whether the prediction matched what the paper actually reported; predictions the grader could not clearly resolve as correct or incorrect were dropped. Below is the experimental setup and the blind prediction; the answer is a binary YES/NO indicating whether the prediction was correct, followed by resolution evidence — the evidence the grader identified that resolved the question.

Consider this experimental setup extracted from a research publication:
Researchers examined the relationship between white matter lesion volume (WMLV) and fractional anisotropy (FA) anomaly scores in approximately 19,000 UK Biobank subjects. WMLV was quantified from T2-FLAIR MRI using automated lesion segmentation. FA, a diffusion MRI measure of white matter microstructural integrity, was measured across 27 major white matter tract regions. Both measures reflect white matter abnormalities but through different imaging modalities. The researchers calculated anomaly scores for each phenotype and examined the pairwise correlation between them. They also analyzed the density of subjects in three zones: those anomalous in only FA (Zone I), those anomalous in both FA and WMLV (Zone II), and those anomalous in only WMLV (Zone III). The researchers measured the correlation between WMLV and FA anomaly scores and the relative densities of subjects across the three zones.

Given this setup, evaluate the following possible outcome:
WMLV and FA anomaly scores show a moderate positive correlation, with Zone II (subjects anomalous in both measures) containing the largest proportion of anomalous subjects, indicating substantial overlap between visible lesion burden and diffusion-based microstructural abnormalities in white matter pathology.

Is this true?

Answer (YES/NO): NO